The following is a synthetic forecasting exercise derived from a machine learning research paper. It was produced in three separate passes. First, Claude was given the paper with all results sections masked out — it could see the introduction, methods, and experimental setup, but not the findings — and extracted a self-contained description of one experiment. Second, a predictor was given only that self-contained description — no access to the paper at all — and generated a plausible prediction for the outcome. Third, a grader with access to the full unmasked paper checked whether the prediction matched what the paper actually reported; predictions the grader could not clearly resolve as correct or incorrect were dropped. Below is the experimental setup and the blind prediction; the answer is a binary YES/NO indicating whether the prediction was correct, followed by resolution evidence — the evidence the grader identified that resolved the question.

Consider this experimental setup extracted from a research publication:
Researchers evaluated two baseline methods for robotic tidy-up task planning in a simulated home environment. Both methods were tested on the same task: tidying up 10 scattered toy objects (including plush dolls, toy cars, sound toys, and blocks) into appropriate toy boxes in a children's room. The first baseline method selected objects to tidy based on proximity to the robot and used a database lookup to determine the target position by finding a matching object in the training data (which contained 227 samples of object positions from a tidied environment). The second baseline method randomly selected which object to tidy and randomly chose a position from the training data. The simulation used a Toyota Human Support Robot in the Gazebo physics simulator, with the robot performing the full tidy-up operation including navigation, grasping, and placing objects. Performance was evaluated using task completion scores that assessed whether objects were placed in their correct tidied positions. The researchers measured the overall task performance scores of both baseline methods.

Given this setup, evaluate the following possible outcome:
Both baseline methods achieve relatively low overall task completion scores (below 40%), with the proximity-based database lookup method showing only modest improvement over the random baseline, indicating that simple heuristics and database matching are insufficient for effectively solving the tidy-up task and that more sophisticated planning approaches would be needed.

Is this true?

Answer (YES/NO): YES